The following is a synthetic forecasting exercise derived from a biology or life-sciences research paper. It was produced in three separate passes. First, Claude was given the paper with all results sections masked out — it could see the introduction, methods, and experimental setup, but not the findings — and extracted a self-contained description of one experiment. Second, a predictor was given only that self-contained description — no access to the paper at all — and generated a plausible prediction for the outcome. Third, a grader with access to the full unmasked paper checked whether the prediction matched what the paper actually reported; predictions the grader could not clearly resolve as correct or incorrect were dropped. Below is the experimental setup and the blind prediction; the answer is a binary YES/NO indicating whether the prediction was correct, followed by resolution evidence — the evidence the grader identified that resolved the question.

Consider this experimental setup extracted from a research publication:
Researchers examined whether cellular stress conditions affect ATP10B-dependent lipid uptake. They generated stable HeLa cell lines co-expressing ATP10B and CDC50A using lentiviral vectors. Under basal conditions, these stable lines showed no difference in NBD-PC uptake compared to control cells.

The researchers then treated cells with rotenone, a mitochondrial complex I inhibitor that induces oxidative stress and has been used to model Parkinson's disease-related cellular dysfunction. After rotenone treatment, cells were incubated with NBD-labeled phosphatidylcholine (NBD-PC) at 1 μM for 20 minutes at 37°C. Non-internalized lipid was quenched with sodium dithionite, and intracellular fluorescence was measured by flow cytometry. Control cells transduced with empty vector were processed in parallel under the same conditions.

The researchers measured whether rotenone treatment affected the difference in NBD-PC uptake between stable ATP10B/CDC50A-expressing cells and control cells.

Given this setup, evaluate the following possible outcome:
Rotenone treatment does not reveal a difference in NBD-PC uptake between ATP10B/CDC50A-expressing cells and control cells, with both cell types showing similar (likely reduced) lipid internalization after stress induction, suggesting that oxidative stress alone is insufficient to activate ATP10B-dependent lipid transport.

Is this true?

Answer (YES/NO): NO